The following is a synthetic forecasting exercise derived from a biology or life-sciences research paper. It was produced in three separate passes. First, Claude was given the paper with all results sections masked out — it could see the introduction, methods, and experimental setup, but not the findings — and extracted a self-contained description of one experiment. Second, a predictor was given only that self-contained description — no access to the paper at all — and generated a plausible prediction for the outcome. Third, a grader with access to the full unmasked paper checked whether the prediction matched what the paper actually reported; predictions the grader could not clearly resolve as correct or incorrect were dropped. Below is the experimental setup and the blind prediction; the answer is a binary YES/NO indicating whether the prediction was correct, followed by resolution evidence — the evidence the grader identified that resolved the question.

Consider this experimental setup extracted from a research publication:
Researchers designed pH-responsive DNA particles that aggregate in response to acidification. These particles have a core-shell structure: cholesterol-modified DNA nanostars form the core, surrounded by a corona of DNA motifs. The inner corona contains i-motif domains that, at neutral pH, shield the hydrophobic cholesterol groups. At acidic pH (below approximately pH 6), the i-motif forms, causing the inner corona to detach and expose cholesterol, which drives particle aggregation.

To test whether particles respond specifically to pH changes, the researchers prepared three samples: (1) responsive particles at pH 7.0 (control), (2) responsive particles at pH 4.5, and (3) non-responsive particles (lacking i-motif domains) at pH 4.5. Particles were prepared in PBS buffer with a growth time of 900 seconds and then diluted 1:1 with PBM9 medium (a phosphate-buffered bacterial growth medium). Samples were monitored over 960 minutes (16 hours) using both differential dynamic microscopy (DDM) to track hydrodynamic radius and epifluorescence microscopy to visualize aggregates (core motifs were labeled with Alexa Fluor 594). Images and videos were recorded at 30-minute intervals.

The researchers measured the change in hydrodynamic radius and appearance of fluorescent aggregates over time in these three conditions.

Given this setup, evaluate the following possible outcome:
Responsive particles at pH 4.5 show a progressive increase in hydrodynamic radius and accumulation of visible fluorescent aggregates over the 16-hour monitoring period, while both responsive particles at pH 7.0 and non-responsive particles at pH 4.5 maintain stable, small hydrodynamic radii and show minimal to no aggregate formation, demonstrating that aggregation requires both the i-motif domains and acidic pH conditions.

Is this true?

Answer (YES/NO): YES